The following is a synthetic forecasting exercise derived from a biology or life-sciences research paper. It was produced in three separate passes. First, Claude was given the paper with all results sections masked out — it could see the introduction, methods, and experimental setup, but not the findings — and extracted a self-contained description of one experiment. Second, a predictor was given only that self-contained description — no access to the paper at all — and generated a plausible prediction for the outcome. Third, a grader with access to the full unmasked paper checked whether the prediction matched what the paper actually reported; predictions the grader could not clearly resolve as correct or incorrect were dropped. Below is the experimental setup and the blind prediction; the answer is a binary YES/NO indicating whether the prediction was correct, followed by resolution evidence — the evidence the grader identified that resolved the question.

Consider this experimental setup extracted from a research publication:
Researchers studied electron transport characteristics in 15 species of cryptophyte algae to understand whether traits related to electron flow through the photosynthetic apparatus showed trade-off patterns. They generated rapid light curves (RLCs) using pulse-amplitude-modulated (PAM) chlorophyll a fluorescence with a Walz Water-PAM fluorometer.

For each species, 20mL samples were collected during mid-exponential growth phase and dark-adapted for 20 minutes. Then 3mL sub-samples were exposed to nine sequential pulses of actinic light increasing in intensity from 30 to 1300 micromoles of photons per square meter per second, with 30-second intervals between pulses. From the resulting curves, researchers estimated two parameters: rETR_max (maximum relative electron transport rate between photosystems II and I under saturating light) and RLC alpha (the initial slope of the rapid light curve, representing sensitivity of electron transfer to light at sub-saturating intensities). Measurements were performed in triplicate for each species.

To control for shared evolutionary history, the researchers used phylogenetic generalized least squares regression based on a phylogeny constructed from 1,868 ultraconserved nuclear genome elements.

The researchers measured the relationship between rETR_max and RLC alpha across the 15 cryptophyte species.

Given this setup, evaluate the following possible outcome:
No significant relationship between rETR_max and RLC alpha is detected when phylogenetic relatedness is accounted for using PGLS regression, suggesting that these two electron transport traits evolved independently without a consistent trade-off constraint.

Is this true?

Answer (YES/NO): YES